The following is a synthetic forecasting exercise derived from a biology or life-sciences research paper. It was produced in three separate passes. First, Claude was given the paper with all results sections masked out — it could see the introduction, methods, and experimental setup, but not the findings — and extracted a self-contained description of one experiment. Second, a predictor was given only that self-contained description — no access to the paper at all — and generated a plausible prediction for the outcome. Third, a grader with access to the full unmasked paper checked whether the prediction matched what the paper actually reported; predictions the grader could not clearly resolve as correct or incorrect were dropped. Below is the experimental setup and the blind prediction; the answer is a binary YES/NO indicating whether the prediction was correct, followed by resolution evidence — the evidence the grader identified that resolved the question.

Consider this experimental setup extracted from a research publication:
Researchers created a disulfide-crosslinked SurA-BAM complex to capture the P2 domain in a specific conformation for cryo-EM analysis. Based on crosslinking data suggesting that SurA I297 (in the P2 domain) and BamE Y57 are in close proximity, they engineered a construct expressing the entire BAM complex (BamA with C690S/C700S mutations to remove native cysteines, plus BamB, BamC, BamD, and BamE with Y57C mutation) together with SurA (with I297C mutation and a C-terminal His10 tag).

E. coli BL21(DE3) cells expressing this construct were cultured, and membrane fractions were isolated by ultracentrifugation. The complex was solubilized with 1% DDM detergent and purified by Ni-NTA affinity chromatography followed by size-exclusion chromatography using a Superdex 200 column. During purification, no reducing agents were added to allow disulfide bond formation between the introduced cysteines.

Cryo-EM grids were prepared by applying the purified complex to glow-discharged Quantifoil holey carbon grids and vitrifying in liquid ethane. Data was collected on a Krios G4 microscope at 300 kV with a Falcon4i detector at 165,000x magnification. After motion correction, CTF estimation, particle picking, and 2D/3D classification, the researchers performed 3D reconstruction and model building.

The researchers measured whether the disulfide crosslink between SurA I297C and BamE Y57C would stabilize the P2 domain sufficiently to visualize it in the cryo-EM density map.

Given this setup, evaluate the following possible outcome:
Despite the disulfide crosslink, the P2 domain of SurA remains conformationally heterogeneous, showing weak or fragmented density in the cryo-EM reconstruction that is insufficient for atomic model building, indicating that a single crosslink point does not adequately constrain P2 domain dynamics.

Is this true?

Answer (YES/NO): NO